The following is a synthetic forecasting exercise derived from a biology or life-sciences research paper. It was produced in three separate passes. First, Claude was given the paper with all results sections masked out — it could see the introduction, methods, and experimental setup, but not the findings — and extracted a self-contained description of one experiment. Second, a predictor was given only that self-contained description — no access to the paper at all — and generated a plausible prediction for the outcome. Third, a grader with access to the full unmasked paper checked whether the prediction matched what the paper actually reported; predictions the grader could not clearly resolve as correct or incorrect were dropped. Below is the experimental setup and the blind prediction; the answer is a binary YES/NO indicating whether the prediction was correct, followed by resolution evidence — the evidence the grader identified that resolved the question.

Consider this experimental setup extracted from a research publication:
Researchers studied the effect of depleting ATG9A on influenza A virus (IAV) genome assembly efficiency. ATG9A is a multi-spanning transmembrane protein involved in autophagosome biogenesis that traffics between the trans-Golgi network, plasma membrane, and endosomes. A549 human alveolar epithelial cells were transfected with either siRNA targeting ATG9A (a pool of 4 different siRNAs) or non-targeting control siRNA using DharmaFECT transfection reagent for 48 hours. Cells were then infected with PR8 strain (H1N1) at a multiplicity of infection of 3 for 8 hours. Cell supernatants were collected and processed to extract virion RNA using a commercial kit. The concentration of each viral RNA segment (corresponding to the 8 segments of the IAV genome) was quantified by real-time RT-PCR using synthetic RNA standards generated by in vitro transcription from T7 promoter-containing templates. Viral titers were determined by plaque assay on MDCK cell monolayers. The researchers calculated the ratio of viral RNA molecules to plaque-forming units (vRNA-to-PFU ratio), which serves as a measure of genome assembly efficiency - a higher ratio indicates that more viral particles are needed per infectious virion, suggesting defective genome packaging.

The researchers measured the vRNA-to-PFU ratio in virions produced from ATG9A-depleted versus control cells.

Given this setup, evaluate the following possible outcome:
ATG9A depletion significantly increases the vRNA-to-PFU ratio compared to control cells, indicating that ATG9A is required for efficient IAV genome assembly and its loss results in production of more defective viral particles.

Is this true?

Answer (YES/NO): NO